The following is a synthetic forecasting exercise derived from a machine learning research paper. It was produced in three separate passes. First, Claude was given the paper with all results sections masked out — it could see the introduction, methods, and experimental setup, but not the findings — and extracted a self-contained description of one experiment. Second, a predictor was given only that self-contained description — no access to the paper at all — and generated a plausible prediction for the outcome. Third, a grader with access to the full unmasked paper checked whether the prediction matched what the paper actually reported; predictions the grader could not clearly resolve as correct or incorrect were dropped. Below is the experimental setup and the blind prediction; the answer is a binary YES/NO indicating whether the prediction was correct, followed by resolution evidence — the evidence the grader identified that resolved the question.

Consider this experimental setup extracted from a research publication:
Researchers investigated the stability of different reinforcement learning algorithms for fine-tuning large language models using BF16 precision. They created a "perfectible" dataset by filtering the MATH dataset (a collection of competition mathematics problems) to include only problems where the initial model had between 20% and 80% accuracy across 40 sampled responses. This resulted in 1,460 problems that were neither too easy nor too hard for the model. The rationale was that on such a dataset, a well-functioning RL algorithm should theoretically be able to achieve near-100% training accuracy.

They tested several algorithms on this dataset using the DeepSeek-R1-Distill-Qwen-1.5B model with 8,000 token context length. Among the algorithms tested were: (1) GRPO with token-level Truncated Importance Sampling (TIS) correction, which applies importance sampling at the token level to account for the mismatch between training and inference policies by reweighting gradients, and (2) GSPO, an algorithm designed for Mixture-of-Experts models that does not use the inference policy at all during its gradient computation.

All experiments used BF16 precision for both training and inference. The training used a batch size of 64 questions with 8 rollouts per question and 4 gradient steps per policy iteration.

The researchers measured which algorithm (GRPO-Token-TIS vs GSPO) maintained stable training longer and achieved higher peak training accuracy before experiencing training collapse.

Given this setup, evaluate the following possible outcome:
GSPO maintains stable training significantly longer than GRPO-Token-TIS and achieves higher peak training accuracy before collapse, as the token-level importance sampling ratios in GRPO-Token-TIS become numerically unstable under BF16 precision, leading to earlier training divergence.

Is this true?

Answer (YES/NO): YES